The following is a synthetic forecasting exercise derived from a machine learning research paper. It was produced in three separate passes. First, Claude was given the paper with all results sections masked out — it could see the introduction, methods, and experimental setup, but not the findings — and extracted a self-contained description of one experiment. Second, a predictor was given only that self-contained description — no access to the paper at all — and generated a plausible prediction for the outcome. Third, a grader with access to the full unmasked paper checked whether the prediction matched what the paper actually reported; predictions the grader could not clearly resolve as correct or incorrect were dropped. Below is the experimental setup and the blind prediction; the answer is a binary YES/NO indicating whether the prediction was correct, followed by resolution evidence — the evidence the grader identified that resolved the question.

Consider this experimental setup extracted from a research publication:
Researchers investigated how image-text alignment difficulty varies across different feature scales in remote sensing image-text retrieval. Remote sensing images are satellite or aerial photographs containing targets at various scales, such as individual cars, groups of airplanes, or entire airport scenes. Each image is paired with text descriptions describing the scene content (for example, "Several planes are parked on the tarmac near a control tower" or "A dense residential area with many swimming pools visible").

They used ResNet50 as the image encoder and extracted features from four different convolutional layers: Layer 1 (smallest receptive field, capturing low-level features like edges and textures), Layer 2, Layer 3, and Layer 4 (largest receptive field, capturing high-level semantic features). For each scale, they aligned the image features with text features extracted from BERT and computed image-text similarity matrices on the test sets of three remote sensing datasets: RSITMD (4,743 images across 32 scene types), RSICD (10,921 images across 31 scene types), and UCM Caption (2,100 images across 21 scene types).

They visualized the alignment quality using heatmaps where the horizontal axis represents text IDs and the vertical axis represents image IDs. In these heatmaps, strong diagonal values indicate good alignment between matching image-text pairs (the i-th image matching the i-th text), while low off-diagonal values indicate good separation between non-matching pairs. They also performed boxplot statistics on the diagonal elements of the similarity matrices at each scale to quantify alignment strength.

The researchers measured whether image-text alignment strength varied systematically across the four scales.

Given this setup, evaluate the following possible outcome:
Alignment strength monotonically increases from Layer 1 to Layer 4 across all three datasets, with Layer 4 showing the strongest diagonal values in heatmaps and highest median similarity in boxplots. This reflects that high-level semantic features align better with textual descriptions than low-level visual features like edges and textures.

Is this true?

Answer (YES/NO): YES